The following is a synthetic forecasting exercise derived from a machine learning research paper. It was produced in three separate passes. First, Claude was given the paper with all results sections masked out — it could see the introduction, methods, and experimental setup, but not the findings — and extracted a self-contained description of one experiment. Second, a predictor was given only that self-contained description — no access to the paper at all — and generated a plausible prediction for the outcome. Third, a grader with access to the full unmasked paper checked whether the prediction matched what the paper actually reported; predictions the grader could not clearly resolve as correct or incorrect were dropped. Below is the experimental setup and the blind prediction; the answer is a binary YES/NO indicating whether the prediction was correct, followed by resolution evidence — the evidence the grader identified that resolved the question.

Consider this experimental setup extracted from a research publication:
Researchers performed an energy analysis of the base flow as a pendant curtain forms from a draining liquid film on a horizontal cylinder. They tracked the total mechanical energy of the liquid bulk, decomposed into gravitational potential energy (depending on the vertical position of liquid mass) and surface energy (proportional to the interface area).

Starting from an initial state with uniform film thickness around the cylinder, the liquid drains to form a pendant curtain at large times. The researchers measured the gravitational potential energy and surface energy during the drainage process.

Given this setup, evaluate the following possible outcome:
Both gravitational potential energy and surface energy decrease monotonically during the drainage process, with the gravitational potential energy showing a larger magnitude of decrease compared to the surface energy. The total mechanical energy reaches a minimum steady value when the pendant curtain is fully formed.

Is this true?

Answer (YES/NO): NO